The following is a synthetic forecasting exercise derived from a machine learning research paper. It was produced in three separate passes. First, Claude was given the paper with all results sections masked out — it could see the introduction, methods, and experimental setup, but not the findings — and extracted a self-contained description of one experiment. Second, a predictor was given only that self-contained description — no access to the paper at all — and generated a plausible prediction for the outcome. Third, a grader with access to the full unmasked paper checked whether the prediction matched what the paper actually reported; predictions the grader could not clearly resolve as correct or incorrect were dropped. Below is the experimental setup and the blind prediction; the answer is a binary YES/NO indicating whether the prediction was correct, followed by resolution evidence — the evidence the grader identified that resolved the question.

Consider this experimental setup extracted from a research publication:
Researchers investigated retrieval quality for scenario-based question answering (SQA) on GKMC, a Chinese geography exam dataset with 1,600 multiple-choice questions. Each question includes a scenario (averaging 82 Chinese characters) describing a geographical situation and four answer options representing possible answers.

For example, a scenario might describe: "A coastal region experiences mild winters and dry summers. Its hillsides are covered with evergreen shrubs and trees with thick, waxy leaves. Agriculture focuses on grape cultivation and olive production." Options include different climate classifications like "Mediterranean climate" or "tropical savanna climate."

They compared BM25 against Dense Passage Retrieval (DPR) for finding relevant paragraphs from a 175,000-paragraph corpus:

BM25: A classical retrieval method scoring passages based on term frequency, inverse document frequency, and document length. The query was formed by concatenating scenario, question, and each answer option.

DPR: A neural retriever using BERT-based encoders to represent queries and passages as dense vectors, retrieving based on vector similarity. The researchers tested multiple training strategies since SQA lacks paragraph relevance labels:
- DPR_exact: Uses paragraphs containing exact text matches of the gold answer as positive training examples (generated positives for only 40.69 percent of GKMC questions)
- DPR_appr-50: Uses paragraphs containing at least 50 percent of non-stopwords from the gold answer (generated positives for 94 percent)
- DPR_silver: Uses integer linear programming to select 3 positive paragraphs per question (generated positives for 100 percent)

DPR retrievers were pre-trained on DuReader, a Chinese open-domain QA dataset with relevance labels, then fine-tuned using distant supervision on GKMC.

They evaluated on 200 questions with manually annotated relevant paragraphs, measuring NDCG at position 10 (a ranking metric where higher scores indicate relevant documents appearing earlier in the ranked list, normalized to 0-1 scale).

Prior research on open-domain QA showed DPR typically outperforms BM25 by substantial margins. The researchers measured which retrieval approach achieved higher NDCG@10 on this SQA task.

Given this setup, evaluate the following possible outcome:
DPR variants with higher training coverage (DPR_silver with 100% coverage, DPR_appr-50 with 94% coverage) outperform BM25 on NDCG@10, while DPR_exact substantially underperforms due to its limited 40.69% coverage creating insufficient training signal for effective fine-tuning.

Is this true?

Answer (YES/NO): NO